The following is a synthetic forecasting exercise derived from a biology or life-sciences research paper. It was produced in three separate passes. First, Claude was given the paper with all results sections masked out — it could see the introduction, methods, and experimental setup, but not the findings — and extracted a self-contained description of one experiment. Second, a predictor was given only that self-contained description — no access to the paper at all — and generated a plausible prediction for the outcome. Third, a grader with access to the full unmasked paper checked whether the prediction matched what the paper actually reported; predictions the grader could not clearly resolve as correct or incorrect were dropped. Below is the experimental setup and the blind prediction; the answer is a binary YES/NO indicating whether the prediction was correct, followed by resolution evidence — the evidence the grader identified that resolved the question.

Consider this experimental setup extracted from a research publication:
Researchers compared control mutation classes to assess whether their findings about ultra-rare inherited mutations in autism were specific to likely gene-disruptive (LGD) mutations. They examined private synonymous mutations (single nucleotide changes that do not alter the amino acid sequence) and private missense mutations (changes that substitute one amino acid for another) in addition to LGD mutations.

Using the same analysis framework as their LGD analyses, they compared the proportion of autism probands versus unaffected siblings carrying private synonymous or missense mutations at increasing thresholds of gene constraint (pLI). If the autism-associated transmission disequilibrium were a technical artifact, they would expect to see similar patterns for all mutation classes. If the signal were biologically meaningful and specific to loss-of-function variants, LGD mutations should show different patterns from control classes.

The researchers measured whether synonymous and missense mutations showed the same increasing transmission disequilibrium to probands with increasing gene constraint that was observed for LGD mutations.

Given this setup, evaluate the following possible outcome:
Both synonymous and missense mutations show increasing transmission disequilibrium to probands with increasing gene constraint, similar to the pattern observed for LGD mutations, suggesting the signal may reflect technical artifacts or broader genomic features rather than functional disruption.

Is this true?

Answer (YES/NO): NO